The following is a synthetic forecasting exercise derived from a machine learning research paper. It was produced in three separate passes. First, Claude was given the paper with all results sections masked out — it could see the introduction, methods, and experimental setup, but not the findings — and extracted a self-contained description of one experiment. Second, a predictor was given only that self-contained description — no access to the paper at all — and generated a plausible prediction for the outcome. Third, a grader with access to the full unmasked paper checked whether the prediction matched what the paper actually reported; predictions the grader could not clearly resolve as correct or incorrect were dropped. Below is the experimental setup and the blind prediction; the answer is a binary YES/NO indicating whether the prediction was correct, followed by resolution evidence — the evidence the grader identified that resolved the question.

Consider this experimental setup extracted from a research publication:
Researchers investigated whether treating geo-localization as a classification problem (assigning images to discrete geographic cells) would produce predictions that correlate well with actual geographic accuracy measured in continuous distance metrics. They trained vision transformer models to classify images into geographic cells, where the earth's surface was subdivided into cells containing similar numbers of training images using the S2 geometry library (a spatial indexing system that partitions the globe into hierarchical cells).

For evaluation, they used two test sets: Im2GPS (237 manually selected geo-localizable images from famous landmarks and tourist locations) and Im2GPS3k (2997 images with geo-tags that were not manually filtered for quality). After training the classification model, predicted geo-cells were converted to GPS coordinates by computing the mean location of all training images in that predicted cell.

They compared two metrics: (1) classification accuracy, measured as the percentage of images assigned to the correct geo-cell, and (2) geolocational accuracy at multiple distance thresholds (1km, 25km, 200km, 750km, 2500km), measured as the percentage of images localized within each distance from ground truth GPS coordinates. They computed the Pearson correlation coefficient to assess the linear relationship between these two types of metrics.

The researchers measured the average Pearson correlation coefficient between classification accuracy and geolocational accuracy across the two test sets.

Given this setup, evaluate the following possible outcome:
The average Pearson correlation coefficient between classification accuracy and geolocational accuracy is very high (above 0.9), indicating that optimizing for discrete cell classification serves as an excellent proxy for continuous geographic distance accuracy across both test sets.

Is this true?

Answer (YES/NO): YES